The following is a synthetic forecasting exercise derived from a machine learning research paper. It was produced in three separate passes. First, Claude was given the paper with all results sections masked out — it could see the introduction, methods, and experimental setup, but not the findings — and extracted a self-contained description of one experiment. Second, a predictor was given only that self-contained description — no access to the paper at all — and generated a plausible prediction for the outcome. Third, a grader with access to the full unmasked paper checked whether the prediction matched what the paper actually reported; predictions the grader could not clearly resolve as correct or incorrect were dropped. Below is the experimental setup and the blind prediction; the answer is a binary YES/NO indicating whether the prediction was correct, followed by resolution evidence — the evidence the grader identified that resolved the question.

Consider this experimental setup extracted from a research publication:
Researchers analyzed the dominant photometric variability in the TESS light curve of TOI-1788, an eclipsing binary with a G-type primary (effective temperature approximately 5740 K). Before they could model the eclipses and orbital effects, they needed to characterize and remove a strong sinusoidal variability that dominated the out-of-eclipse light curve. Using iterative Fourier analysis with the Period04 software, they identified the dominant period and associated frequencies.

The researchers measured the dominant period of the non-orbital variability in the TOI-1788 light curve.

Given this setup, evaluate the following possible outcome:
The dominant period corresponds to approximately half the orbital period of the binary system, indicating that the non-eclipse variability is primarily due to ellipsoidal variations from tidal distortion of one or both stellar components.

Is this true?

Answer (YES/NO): NO